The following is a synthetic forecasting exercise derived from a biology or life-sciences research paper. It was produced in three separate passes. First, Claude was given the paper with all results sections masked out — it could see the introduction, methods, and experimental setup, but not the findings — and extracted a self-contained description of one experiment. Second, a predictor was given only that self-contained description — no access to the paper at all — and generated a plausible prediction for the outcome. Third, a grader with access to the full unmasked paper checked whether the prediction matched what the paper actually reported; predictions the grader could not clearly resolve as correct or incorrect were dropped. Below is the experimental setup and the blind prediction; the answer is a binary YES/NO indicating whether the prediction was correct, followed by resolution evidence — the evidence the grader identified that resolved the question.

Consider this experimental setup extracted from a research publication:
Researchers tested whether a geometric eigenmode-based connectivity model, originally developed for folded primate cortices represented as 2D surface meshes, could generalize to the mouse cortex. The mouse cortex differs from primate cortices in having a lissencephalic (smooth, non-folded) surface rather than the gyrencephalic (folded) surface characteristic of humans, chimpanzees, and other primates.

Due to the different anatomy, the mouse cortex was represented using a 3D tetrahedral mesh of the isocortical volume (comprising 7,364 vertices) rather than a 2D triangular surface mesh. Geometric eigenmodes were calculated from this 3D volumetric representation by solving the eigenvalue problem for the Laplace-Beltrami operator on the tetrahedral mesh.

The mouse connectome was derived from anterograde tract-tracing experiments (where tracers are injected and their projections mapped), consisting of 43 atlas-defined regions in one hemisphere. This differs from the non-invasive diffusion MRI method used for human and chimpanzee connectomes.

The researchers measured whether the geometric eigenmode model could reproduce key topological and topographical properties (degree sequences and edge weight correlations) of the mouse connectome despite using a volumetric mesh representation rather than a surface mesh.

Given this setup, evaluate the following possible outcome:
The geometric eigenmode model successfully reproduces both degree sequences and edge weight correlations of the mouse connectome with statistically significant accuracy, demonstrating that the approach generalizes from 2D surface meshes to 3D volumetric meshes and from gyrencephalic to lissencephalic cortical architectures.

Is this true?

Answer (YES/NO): YES